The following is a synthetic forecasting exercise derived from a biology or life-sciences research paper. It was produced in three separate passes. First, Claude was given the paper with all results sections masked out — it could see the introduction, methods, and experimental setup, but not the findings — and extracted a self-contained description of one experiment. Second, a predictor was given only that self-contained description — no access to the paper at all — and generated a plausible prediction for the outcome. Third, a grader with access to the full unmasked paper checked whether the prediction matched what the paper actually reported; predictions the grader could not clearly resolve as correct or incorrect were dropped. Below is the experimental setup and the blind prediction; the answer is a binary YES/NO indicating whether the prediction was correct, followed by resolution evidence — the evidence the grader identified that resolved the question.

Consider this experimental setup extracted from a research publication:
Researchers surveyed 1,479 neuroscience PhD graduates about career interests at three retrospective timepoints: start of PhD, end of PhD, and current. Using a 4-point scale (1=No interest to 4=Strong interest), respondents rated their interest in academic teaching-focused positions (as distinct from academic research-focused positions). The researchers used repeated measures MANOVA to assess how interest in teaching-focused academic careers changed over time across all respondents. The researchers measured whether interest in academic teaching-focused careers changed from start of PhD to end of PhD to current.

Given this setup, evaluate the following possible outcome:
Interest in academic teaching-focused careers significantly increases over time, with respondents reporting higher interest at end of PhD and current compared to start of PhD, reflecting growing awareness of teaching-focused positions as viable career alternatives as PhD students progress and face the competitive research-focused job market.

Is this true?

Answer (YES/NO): NO